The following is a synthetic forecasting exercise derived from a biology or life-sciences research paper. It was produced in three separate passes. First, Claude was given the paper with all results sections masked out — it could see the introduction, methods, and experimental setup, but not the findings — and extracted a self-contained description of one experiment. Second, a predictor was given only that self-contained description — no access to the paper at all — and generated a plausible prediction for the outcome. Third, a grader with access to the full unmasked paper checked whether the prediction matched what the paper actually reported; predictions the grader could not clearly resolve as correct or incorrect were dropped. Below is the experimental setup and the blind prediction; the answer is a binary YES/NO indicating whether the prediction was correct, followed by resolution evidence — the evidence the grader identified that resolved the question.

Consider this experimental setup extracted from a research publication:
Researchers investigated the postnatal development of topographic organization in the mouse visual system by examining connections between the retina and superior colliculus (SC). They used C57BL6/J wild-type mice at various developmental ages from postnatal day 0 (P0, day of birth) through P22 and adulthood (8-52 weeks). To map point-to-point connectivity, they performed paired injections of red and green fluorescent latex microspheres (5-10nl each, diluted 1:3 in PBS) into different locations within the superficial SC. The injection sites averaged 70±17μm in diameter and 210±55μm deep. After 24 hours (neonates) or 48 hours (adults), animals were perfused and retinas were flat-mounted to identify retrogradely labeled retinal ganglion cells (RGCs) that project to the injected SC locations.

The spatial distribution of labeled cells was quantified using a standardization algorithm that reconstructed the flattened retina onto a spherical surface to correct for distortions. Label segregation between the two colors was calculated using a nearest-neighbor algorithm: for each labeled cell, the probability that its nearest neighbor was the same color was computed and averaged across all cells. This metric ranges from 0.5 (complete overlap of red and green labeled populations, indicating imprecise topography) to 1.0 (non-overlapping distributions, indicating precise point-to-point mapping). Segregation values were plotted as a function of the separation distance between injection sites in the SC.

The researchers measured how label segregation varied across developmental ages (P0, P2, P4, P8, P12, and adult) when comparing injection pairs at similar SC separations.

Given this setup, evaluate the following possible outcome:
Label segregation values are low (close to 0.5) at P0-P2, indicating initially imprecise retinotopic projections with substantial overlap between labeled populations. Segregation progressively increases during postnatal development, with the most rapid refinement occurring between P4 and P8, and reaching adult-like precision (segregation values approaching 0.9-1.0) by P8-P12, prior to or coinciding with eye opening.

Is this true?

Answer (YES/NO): YES